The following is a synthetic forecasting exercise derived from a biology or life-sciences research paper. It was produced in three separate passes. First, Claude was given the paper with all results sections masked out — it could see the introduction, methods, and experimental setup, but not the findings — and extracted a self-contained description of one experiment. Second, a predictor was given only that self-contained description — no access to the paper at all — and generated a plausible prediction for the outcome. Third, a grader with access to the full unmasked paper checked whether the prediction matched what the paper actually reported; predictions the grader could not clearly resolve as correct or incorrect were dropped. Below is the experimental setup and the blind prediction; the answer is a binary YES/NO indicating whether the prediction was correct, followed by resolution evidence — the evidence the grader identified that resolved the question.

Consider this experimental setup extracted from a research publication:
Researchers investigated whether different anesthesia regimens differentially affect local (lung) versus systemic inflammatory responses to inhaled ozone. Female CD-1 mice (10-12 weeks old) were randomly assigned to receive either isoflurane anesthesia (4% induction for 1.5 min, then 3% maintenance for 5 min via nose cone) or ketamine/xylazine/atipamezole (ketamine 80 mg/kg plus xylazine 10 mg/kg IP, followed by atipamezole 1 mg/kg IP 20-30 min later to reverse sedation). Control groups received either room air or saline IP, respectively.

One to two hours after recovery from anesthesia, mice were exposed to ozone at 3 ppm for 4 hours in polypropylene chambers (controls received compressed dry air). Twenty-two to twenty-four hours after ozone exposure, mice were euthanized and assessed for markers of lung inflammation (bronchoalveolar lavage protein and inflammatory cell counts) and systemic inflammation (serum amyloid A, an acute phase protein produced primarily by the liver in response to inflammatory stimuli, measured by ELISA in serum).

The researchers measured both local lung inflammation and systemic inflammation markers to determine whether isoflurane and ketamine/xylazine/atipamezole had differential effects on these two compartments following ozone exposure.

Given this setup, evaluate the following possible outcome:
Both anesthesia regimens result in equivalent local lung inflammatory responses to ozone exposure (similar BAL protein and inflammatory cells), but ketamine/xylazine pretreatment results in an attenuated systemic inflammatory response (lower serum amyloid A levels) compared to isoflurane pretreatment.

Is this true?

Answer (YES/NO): NO